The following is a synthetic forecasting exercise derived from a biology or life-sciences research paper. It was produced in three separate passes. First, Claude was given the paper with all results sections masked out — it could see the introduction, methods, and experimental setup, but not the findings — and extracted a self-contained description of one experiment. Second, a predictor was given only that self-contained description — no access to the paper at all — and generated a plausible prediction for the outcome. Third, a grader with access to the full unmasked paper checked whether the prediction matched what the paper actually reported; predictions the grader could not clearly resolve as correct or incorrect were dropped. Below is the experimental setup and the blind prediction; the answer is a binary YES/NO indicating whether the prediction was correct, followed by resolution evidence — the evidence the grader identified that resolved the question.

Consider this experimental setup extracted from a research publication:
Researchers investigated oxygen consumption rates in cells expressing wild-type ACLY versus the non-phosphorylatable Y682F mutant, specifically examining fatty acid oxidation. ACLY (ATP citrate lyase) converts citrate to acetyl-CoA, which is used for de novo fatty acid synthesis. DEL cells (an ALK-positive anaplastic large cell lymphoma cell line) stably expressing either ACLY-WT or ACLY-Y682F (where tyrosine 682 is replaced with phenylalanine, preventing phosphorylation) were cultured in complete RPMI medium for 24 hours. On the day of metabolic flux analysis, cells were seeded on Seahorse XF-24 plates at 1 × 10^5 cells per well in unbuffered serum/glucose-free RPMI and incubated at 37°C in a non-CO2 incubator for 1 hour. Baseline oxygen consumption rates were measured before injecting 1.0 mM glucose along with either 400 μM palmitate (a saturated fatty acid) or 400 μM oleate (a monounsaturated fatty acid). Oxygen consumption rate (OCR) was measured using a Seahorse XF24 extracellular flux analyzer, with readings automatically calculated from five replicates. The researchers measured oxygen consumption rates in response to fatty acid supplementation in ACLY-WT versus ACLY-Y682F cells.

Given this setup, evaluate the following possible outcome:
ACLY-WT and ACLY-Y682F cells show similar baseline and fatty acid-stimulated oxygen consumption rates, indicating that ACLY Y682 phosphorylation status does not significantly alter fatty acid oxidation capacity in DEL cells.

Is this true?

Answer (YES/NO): NO